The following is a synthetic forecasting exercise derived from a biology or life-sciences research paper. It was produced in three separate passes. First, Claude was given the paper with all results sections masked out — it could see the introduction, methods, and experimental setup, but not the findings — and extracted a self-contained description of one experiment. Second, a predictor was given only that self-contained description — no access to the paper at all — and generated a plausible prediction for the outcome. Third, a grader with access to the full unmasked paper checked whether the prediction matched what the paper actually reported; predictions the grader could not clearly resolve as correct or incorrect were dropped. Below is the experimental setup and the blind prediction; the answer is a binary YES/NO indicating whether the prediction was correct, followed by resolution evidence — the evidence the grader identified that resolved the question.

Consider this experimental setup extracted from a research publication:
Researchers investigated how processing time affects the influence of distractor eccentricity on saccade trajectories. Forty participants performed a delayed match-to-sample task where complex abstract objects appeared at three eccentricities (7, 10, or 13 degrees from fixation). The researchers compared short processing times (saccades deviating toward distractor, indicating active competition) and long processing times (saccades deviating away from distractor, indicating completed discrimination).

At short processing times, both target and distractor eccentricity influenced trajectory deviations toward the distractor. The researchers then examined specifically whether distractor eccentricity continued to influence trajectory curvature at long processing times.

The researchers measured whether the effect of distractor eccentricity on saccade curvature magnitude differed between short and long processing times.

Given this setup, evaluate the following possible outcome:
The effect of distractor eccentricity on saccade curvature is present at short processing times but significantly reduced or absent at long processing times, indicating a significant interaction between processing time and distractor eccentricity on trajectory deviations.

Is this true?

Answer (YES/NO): NO